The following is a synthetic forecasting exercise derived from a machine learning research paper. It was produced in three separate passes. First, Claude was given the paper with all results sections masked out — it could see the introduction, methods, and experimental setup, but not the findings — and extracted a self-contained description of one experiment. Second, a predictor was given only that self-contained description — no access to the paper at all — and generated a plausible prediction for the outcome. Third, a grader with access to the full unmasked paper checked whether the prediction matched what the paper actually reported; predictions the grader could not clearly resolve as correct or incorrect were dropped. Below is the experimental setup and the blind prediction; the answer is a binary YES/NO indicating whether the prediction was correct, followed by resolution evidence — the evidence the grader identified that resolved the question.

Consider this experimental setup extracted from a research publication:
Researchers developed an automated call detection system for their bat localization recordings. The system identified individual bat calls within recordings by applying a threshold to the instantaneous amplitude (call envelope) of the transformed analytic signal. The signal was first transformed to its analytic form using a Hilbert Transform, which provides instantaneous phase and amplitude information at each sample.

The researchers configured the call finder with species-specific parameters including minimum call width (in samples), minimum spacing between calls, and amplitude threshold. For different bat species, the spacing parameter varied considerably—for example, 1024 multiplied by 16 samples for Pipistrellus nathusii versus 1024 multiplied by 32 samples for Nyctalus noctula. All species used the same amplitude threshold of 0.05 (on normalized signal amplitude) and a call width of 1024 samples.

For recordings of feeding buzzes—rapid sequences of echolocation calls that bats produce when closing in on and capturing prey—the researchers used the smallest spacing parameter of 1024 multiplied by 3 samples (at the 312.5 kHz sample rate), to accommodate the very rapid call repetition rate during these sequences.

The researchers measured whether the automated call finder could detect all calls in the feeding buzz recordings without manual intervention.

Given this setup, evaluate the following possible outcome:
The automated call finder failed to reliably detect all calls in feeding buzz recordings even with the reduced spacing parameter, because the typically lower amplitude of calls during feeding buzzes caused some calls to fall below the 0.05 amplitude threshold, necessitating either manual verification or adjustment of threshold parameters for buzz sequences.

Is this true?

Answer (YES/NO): NO